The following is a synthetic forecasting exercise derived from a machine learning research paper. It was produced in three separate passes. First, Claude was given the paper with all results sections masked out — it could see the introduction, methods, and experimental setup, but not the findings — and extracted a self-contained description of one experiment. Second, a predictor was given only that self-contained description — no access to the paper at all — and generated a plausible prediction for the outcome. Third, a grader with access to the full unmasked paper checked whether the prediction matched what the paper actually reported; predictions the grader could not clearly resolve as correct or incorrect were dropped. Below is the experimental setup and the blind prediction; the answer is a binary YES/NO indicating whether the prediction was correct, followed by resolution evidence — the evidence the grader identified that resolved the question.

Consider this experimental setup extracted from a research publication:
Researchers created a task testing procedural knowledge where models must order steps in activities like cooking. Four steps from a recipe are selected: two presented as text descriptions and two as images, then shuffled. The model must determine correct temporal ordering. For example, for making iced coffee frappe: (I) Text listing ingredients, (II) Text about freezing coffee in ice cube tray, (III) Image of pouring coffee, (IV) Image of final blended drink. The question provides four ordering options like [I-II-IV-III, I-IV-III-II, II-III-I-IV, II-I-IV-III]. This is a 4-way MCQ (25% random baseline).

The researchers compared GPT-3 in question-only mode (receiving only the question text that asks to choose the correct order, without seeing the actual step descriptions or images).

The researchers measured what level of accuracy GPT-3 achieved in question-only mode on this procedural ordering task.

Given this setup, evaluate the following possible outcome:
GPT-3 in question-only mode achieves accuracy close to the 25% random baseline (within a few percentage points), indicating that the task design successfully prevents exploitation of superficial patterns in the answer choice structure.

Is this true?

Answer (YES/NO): YES